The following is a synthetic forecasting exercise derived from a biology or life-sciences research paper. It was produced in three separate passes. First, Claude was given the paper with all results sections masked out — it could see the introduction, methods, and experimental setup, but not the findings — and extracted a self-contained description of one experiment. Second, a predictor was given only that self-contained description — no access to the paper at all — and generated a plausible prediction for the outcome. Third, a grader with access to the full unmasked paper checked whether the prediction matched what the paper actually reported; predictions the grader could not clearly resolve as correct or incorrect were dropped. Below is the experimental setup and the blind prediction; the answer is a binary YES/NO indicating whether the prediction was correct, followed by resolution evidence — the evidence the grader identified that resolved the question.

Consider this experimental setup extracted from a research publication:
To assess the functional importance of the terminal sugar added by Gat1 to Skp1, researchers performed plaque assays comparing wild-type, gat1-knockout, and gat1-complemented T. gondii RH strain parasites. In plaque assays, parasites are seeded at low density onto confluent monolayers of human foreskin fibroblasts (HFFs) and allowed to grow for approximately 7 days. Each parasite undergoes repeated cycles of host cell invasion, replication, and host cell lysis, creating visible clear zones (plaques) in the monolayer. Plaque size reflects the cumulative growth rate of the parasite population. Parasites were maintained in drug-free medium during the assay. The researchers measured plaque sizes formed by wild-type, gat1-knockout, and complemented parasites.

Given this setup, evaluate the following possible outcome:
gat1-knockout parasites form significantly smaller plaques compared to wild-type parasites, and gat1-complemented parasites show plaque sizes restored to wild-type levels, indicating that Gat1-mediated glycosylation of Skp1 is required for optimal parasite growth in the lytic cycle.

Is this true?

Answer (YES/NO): NO